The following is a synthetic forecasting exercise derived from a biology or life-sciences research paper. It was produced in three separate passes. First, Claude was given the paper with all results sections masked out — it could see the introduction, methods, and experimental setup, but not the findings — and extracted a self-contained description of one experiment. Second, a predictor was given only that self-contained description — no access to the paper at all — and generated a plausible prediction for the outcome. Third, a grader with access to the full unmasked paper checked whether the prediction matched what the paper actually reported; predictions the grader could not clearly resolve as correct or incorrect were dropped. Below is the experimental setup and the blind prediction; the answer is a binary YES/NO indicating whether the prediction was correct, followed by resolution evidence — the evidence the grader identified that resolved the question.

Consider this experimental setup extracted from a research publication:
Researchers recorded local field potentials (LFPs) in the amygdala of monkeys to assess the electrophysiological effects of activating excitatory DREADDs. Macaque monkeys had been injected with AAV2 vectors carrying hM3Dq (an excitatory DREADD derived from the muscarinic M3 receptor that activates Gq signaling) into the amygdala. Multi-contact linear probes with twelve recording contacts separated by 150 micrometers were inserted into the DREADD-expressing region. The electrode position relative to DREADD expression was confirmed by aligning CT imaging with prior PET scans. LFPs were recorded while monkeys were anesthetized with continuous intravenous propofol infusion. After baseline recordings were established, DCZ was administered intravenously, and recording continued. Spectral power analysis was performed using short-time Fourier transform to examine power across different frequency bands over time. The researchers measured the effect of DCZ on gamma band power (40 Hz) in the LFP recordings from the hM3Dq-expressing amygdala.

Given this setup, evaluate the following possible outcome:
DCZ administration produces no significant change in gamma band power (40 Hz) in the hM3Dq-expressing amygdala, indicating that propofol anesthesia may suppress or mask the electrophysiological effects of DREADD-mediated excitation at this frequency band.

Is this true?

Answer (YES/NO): NO